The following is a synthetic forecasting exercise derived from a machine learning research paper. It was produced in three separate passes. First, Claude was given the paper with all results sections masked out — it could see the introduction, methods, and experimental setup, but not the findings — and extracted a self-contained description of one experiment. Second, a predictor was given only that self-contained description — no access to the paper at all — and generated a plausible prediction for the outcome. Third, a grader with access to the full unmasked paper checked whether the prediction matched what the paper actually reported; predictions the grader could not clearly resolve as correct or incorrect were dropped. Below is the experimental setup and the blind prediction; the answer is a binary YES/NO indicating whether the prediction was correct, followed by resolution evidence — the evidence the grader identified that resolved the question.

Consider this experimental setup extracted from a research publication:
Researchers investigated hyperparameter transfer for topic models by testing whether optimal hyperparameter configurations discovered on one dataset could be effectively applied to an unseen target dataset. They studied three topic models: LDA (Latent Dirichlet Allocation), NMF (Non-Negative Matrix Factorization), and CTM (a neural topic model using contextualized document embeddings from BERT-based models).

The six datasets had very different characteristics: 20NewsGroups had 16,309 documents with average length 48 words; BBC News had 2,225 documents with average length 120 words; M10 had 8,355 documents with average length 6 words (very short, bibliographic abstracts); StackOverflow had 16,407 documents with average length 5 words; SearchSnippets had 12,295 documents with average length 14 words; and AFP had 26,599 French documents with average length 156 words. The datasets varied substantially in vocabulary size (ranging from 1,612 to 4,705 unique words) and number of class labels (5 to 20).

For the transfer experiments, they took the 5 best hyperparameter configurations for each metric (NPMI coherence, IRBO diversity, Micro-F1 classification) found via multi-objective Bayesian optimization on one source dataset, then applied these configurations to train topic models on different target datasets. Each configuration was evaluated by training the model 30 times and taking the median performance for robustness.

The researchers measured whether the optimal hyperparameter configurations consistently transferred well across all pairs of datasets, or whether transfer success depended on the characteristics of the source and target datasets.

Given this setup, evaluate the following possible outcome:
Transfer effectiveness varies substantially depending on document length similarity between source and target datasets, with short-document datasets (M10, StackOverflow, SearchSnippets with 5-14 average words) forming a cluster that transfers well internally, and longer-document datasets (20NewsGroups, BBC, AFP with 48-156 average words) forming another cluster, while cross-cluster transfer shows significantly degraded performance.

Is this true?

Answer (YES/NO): NO